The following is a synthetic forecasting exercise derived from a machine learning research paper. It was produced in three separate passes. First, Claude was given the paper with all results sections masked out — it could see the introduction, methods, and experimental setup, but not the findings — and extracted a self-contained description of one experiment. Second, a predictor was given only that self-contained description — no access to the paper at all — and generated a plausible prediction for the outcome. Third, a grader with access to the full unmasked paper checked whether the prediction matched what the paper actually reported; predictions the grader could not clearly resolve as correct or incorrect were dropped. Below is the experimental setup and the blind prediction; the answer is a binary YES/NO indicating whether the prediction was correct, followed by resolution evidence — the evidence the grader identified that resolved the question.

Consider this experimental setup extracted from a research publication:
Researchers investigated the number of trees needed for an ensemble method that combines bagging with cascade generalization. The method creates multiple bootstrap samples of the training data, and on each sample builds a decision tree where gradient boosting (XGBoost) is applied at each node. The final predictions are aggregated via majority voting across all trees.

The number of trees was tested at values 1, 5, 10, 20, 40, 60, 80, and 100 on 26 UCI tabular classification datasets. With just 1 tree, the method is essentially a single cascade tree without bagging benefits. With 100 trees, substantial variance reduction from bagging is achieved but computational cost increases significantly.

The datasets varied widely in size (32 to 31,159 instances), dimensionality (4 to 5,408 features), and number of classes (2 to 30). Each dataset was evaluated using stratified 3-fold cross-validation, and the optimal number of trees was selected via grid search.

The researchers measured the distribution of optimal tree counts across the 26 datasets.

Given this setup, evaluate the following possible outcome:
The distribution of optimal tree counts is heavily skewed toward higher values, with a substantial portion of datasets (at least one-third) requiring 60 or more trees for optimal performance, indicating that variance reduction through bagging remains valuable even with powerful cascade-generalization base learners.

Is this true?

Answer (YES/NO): NO